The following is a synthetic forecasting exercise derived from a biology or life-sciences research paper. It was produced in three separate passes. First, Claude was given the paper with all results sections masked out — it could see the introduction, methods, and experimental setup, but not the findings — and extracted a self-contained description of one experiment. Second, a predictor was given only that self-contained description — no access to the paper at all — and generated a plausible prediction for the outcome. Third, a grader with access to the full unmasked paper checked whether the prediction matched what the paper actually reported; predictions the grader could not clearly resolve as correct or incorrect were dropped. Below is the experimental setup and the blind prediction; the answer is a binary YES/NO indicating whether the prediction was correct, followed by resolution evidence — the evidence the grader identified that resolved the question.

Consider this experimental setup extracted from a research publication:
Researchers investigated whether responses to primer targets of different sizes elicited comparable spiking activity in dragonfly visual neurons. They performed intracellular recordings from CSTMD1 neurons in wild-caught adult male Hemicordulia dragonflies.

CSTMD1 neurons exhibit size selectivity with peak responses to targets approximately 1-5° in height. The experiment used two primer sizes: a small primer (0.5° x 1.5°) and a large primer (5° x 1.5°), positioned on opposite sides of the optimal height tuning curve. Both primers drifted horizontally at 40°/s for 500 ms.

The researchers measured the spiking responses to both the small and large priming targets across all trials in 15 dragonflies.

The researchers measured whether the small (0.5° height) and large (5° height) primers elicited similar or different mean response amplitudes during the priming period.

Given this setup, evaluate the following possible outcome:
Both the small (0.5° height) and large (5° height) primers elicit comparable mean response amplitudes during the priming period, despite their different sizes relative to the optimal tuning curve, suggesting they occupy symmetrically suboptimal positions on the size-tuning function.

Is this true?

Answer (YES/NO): YES